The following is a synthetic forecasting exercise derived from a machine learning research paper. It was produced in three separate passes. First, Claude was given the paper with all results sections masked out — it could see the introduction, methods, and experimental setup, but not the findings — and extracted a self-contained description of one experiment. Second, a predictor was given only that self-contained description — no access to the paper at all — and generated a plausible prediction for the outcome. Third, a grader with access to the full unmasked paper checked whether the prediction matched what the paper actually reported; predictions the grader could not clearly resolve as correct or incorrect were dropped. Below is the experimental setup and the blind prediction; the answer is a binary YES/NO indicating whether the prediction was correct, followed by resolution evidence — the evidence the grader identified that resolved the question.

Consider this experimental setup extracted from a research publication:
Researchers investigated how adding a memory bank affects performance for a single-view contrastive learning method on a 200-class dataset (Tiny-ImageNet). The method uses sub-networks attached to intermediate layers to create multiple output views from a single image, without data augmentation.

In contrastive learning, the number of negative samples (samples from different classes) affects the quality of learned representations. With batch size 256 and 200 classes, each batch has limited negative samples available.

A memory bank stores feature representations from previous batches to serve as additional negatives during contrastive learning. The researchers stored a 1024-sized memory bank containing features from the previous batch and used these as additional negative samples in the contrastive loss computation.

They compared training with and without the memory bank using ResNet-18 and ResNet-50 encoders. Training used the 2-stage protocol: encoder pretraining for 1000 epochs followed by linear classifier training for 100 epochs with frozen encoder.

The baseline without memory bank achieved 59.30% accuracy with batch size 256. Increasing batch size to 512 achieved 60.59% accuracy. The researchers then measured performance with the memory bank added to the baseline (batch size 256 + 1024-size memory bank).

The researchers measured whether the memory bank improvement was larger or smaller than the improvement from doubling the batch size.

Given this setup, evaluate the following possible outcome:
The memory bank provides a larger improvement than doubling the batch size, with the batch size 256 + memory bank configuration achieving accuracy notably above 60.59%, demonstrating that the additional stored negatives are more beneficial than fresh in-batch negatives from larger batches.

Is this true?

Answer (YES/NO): NO